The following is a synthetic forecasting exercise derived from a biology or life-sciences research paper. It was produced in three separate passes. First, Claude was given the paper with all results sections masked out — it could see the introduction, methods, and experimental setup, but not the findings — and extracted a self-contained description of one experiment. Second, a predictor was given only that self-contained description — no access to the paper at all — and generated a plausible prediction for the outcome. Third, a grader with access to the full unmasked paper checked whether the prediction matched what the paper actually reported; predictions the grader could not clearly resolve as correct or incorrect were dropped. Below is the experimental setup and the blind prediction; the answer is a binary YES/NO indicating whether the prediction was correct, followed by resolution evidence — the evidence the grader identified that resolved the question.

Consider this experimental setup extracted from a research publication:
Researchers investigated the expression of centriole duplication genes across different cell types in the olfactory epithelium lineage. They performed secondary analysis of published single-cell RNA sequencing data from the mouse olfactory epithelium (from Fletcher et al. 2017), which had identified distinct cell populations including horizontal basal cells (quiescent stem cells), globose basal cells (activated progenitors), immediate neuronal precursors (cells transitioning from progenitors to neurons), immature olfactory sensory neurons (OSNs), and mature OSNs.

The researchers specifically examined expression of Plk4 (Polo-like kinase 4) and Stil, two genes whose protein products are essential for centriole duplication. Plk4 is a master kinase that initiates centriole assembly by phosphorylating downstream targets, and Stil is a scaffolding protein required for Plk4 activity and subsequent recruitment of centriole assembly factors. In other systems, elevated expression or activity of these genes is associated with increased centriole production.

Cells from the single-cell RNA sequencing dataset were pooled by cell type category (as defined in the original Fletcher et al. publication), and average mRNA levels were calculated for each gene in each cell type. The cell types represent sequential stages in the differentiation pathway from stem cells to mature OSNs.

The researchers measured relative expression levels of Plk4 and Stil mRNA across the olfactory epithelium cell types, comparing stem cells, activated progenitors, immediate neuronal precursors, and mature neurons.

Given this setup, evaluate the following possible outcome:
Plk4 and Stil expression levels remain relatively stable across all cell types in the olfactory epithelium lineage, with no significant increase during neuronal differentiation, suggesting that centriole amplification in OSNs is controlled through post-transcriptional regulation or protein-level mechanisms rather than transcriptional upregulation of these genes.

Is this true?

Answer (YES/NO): NO